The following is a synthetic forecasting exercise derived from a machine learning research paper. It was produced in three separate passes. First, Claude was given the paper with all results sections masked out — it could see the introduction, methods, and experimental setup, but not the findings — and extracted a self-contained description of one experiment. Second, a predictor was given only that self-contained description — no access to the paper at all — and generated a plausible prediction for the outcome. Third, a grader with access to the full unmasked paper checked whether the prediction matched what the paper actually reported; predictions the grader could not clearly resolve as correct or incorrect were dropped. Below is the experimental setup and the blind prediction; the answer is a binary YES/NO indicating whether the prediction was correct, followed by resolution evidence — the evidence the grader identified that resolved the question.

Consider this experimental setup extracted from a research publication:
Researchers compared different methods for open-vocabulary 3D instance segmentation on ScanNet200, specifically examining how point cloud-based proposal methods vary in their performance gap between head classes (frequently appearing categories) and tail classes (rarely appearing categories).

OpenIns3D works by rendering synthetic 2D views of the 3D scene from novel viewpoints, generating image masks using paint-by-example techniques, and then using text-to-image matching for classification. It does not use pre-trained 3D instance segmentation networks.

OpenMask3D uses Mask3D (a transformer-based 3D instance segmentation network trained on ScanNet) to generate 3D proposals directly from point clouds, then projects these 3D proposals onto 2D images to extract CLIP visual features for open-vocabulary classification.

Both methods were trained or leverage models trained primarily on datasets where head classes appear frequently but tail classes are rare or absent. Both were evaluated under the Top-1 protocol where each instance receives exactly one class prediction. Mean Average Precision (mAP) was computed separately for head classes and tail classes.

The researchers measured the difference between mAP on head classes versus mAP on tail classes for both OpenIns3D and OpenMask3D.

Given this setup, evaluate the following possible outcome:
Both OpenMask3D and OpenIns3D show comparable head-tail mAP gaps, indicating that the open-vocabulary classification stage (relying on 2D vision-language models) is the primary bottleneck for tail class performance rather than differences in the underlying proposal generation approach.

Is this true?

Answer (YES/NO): NO